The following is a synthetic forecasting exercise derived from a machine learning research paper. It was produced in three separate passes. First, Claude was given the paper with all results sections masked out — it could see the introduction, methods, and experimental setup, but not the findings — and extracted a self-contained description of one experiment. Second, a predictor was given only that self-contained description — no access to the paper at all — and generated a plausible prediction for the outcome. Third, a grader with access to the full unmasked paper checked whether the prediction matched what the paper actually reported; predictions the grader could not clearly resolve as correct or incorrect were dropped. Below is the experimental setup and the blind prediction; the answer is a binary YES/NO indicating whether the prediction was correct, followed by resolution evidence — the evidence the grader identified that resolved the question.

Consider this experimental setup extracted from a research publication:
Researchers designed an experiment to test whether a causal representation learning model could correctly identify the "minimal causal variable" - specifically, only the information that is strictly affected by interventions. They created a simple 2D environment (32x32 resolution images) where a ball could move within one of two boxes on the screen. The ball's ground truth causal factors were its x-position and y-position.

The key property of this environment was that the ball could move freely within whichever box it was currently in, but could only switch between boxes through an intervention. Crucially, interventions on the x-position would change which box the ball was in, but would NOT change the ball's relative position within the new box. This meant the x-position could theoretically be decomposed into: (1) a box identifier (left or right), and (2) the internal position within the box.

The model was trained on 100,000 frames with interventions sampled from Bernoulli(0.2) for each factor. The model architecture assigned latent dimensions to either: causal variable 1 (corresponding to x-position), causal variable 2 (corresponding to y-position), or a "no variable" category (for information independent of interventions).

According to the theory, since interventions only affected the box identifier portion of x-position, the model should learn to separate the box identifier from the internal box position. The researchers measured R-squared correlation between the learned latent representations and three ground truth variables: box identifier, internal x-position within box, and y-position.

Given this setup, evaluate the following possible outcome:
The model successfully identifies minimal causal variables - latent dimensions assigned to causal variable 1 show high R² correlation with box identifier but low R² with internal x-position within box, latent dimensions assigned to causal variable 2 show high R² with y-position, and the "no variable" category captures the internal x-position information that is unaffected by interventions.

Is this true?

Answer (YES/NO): YES